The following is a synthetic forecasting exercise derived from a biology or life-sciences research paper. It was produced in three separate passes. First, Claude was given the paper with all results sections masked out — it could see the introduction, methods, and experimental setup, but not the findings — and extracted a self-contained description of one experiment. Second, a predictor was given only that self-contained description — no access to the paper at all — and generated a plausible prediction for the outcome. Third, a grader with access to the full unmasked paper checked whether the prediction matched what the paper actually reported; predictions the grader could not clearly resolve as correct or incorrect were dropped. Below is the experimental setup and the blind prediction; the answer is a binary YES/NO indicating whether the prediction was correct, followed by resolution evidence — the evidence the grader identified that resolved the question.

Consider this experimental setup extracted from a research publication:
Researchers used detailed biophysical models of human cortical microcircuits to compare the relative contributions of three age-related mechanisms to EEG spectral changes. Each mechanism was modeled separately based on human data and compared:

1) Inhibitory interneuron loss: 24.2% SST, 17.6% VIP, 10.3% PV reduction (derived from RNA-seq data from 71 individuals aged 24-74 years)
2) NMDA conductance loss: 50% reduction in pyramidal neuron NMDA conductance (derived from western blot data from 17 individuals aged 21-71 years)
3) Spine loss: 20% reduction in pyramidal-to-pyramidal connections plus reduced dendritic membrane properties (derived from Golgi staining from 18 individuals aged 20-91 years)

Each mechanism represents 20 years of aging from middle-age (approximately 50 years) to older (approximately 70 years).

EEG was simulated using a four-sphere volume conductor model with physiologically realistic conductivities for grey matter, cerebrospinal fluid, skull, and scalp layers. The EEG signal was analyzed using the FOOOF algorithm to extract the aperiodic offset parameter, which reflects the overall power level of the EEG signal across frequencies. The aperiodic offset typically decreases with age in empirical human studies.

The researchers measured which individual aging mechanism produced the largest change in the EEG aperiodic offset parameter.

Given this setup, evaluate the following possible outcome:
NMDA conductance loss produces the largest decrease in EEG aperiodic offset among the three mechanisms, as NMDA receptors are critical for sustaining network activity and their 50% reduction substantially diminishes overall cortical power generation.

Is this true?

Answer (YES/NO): NO